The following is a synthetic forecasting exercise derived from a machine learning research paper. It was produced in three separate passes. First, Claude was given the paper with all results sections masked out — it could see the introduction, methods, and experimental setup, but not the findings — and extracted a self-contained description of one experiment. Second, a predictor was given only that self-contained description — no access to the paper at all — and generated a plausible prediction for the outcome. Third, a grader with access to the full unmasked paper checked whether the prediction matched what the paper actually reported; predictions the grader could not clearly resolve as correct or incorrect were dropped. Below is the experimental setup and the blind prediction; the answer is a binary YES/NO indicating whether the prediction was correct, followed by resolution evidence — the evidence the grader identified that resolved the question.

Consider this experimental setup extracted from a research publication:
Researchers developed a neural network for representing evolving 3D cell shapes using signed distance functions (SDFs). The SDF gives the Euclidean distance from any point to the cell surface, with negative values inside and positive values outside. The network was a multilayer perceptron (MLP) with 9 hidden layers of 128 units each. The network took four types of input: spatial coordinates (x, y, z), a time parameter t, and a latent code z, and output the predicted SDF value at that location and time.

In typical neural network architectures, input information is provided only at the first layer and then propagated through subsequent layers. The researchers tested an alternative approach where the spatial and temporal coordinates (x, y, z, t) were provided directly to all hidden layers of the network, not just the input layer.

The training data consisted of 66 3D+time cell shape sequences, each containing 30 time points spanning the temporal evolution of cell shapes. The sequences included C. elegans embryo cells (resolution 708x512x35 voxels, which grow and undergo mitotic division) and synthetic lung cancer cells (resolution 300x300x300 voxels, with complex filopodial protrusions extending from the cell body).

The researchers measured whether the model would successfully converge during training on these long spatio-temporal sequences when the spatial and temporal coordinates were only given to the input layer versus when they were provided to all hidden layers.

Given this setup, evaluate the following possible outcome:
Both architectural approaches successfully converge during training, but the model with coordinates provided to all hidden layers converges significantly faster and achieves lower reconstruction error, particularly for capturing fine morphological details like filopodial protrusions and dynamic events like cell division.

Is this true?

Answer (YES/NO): NO